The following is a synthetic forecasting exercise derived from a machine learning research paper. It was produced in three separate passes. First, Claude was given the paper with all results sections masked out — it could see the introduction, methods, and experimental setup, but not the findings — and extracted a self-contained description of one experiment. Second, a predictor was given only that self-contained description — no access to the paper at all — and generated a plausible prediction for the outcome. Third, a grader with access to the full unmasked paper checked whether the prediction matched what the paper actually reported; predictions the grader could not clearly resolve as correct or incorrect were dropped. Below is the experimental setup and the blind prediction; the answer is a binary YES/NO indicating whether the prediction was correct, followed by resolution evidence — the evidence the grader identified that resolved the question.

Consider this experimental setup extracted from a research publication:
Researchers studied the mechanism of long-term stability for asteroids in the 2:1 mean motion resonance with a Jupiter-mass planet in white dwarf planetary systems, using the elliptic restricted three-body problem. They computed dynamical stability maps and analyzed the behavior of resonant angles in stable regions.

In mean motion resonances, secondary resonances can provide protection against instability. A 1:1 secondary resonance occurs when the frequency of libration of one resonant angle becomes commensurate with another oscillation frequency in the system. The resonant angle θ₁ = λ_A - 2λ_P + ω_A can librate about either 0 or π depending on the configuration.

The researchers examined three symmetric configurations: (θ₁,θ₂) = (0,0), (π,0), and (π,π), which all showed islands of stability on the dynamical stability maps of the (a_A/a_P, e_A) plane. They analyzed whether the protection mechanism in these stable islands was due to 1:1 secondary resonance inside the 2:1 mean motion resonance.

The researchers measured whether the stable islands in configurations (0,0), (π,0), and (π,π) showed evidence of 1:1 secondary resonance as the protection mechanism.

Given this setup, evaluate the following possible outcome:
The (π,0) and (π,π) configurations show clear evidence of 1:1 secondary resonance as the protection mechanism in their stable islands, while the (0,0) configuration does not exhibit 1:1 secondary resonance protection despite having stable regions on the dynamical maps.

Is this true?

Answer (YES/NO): NO